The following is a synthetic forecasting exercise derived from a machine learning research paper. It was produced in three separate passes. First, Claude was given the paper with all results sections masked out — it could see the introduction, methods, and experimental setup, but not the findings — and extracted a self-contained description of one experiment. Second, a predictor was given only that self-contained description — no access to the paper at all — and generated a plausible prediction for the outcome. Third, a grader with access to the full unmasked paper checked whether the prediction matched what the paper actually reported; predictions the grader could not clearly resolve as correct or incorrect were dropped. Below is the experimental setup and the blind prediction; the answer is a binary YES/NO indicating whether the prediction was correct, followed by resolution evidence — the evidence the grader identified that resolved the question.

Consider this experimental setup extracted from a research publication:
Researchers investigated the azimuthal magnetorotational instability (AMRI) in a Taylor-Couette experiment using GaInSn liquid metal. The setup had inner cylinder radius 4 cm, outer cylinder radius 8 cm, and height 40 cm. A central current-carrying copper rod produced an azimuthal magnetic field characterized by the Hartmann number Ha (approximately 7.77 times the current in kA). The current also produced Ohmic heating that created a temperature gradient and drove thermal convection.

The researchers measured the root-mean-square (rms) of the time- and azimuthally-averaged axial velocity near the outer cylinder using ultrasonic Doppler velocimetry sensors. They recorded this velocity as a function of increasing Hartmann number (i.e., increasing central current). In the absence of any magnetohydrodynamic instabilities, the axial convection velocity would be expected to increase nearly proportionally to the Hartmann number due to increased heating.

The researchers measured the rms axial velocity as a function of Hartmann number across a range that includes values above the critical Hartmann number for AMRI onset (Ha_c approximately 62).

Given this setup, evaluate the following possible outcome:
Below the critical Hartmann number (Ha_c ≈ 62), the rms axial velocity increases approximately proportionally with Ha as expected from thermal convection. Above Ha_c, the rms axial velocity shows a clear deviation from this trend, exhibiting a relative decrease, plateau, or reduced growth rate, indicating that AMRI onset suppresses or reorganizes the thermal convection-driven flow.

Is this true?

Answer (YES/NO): YES